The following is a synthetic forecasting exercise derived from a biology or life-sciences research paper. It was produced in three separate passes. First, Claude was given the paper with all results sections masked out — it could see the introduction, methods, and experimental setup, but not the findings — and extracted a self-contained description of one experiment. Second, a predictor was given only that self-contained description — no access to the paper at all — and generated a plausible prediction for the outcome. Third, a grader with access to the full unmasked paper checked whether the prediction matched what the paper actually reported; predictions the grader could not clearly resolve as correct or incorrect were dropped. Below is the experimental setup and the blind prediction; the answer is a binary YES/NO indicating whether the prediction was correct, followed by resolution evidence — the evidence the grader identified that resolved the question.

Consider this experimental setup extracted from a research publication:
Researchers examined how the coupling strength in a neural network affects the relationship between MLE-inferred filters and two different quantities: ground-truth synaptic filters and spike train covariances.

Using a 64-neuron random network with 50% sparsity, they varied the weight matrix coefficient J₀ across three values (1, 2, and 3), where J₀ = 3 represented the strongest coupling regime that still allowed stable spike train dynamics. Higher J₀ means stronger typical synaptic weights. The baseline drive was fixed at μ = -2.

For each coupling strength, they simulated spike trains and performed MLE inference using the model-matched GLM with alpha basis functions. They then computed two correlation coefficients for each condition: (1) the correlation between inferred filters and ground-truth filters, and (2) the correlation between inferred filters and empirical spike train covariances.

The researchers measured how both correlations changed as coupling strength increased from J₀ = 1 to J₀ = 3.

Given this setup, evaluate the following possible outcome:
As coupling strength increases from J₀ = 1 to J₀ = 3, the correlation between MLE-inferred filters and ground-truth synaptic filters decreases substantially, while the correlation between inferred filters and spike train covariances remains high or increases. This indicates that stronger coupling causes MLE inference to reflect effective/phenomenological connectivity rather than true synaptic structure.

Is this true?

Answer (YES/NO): NO